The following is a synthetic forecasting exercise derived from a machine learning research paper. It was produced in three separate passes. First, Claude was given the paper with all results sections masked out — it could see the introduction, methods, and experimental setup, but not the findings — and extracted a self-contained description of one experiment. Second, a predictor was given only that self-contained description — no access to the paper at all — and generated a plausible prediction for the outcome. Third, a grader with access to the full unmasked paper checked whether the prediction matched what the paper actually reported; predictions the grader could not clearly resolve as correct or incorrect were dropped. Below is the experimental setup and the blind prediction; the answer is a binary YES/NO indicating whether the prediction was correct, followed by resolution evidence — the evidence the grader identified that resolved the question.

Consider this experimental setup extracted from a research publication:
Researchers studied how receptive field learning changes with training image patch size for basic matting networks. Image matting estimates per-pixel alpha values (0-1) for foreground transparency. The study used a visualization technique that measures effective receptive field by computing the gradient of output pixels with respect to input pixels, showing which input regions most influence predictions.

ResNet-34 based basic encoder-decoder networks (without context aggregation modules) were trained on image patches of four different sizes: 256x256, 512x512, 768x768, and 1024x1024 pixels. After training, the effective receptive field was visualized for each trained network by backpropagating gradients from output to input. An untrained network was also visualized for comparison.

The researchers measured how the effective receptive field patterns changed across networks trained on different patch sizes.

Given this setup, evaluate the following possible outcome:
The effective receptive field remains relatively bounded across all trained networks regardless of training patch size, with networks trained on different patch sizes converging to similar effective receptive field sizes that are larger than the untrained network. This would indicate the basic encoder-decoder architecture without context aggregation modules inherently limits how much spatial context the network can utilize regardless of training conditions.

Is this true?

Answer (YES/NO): NO